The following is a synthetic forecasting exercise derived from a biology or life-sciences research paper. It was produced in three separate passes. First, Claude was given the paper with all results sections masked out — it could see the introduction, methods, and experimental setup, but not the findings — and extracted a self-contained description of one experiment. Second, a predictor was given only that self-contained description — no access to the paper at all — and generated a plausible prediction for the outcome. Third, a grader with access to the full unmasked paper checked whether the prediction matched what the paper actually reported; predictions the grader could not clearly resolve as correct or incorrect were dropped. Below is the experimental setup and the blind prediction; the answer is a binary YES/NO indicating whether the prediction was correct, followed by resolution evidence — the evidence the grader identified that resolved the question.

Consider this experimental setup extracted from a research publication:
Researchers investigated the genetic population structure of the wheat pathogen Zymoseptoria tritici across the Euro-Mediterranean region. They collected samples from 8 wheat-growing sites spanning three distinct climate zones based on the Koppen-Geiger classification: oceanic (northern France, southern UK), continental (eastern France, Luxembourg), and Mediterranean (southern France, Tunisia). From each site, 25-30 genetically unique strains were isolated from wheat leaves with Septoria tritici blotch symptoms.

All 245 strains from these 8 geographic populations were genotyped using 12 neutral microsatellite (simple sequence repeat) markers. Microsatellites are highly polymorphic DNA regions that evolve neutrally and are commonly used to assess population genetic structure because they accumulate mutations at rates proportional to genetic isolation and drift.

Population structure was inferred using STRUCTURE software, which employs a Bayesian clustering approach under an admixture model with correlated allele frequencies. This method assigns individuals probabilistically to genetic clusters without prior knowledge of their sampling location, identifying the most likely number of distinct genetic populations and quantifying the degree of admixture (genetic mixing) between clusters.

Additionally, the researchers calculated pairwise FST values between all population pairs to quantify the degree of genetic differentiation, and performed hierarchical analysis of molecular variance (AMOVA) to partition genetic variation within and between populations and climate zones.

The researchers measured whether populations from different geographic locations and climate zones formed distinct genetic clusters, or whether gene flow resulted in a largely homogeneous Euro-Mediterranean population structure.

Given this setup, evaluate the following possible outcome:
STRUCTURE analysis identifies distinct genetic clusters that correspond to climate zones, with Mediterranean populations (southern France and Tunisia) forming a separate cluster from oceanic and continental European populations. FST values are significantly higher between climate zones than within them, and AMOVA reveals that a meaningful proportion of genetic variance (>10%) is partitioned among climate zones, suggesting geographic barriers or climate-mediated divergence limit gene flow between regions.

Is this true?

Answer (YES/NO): NO